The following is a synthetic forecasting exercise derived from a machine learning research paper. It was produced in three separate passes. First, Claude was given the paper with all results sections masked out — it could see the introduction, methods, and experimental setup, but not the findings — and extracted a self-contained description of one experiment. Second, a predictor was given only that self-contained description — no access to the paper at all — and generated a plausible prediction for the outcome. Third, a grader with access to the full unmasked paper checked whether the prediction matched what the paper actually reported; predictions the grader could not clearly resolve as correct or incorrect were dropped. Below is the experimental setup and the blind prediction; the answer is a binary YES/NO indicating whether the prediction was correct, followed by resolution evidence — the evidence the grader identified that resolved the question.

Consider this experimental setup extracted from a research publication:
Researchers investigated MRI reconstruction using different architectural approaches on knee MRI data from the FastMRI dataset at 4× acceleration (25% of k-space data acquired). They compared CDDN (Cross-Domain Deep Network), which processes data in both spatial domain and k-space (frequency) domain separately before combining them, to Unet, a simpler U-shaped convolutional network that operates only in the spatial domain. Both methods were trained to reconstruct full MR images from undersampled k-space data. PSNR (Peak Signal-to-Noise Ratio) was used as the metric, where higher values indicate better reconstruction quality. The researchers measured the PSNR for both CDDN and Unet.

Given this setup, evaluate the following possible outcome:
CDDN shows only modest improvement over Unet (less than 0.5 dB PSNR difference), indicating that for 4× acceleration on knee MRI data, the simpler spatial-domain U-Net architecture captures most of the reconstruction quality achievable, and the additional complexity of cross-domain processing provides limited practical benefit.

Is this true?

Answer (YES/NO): NO